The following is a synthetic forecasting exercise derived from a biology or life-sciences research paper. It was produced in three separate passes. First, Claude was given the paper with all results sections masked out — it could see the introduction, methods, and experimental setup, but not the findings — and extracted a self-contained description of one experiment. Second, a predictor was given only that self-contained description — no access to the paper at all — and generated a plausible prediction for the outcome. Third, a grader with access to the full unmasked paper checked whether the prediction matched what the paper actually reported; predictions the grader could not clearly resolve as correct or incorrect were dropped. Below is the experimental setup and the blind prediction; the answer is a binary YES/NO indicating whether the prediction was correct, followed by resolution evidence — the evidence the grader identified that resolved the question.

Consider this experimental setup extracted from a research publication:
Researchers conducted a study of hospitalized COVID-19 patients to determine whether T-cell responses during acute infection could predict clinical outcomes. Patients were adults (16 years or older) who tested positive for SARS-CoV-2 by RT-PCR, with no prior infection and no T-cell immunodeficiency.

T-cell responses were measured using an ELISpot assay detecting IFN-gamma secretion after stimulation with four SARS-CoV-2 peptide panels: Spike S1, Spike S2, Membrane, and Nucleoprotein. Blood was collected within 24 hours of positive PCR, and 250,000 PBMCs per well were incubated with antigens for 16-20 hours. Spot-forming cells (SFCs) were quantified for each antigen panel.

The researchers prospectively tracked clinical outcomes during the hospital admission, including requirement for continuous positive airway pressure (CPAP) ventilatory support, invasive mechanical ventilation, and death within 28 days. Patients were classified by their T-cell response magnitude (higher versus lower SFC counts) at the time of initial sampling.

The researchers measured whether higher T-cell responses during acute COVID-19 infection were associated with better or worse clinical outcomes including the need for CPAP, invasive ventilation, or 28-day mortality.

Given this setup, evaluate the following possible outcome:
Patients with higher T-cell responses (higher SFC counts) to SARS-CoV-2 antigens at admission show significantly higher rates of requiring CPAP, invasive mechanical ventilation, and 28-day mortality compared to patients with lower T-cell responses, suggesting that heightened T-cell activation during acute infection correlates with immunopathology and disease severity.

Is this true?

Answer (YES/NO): NO